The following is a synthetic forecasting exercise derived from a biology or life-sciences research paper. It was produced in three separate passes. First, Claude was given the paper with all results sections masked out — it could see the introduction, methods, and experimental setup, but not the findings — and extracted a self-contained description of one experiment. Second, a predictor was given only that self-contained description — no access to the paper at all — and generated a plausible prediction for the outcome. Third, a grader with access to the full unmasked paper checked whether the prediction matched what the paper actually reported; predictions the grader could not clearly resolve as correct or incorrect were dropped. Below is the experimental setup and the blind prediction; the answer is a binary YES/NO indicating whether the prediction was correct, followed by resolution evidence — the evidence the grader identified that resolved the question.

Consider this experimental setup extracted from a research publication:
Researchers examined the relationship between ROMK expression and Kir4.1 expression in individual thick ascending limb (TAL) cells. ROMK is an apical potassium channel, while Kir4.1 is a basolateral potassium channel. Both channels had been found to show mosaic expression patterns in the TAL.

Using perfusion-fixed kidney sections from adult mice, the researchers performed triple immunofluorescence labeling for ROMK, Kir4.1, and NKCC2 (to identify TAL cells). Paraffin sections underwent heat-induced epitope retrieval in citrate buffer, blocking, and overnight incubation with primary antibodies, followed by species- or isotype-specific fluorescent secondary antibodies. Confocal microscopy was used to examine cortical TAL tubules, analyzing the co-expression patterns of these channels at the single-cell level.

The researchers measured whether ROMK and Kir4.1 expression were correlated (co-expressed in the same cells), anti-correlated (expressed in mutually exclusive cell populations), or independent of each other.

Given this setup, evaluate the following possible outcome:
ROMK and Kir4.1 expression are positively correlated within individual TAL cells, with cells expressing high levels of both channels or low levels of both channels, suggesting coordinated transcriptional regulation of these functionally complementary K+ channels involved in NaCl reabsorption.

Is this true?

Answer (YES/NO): NO